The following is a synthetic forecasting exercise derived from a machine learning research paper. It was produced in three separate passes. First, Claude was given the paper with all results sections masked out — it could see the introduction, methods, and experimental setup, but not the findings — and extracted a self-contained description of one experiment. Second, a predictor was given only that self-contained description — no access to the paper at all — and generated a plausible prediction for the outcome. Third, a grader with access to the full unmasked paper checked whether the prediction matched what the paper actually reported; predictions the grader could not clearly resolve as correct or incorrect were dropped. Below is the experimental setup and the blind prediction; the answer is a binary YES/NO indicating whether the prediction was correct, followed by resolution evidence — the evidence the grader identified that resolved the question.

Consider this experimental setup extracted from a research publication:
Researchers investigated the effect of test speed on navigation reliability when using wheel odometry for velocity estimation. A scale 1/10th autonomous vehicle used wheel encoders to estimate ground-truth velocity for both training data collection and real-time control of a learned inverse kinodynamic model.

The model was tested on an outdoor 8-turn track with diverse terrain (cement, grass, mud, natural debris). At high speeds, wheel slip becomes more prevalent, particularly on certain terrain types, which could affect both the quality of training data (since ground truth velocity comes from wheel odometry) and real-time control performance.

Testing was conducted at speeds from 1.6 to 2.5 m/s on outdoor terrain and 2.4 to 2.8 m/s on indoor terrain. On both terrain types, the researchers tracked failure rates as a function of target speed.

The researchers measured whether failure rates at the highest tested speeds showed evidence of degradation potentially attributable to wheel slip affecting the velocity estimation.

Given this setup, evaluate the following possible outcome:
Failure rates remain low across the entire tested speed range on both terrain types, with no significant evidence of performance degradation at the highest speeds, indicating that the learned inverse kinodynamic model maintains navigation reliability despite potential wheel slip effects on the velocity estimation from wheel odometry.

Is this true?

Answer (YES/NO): NO